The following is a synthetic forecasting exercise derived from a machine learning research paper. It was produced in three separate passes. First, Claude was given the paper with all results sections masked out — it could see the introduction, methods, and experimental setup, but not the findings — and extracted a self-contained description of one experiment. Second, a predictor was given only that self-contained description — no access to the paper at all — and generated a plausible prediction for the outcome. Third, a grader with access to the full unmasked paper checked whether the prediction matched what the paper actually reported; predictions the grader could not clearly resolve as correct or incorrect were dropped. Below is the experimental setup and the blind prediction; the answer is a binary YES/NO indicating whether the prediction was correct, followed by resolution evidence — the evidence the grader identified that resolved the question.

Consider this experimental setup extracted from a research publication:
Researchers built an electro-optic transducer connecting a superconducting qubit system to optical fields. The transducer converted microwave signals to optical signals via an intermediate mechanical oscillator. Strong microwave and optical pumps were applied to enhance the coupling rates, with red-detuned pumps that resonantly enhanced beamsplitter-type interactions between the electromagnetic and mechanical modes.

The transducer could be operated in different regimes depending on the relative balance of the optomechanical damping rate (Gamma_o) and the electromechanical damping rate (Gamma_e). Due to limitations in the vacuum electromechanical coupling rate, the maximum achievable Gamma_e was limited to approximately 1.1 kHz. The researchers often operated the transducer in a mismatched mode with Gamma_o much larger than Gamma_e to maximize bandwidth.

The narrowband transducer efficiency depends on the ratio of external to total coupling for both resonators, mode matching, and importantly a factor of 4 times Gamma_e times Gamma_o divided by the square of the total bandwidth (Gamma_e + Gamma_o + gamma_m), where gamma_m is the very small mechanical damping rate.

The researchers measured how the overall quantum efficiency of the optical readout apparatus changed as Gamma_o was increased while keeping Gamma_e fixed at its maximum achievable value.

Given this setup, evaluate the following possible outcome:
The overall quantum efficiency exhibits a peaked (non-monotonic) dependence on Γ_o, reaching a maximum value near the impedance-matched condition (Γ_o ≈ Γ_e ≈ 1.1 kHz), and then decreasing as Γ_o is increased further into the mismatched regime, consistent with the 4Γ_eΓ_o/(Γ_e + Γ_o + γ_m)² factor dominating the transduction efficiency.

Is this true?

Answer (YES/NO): NO